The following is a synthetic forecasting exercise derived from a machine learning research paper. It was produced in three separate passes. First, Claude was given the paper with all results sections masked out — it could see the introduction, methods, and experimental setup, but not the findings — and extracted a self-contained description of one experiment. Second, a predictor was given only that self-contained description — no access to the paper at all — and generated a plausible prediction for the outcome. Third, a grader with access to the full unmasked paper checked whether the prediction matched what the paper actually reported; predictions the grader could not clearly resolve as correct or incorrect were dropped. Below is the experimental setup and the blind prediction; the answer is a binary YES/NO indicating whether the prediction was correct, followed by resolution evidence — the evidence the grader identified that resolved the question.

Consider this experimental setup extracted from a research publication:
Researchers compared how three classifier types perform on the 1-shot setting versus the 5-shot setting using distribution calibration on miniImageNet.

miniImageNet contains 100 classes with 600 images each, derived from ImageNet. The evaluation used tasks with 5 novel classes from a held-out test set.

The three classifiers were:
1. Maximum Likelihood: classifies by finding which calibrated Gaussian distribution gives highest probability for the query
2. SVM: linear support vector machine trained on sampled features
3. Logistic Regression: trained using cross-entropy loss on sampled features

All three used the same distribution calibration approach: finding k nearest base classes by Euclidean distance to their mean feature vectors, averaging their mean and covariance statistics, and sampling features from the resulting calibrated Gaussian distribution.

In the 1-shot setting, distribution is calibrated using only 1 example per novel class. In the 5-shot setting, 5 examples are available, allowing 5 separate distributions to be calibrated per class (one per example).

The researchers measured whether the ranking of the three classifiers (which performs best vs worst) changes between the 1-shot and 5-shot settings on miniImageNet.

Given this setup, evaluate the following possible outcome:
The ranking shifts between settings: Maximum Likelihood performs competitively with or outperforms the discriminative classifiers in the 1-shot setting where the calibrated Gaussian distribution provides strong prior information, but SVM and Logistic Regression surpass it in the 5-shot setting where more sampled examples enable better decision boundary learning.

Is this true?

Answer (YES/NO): NO